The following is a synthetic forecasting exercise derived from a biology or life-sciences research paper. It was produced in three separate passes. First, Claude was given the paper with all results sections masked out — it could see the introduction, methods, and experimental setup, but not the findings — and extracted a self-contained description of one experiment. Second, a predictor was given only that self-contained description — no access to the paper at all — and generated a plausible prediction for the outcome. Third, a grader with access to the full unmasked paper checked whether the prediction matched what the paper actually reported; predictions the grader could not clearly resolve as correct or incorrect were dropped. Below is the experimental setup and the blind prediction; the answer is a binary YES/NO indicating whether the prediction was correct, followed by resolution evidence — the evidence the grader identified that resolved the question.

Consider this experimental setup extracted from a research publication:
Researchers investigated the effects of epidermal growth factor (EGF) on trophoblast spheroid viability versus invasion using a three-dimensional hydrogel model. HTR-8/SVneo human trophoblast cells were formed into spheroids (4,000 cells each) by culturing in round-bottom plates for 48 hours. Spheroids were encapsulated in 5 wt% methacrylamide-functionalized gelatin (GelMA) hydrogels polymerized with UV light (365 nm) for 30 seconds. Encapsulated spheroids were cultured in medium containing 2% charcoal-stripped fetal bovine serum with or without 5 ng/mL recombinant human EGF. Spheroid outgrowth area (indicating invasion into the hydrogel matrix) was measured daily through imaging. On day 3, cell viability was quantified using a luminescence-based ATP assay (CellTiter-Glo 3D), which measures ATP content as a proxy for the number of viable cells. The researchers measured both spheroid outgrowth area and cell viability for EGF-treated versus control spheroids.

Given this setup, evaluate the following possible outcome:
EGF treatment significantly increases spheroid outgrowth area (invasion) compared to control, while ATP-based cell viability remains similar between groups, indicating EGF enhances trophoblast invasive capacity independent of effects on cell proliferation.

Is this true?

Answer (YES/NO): NO